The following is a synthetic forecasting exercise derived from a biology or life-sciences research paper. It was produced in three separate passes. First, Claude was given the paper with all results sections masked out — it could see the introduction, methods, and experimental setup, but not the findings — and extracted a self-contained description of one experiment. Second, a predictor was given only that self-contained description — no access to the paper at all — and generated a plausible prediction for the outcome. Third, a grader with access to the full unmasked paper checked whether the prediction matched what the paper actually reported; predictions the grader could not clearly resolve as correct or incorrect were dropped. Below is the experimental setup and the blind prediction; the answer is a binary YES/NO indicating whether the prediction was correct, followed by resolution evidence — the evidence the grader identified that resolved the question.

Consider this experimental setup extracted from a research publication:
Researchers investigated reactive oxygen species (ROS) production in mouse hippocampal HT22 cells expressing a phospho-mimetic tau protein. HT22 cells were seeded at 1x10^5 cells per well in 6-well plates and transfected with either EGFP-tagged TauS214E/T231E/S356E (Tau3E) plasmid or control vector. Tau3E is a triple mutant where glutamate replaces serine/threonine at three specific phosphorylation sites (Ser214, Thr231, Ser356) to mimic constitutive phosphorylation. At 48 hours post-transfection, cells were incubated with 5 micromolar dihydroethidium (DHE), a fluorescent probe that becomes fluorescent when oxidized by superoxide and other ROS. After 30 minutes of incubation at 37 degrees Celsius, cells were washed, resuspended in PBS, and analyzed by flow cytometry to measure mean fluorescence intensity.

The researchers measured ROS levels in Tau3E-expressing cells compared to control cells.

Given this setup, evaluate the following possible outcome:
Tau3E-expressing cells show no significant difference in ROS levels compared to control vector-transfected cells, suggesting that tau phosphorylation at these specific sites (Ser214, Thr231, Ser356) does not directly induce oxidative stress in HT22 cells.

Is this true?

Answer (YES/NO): NO